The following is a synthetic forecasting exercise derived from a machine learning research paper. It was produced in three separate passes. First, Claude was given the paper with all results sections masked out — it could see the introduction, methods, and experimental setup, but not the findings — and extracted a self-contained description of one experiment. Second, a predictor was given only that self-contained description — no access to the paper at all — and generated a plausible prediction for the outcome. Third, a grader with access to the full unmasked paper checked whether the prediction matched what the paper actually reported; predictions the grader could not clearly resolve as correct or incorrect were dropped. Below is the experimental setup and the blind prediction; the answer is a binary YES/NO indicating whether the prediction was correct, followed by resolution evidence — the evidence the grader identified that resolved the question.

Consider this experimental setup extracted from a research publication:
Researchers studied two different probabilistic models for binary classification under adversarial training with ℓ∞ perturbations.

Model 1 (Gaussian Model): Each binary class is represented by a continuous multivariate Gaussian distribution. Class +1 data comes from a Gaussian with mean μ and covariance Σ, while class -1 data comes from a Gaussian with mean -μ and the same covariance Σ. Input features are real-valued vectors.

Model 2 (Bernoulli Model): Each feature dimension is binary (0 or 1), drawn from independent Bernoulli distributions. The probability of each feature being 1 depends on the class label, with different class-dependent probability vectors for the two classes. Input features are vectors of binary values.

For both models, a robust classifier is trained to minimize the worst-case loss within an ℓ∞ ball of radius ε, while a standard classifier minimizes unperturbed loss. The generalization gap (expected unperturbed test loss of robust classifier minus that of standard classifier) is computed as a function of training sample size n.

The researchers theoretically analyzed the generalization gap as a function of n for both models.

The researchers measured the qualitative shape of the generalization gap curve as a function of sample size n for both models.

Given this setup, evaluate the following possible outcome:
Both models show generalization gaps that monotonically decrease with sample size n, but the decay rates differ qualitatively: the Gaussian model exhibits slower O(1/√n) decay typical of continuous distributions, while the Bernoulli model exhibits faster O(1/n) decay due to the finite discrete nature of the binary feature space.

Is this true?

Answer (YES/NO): NO